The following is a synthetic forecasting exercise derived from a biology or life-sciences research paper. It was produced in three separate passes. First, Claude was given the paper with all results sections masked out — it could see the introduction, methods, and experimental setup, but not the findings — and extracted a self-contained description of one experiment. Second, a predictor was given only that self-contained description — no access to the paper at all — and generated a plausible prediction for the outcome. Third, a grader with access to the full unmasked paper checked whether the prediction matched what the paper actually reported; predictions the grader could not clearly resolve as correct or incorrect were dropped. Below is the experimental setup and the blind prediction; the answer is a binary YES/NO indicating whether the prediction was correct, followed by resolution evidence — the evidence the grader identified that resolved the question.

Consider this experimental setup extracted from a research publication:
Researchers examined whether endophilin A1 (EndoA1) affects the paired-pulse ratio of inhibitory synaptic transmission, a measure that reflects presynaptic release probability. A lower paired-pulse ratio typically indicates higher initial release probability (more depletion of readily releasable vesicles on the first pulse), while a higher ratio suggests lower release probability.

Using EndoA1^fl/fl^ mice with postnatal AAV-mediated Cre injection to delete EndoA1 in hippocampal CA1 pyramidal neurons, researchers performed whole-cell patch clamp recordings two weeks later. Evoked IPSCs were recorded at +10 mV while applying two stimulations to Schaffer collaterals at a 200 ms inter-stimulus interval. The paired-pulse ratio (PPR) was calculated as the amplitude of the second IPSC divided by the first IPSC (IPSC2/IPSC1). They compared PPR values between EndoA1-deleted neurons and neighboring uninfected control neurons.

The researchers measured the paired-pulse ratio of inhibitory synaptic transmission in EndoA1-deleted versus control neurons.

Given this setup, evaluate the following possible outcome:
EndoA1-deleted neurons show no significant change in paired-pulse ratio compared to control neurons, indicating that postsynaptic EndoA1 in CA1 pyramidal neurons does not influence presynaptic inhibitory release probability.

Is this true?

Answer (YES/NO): YES